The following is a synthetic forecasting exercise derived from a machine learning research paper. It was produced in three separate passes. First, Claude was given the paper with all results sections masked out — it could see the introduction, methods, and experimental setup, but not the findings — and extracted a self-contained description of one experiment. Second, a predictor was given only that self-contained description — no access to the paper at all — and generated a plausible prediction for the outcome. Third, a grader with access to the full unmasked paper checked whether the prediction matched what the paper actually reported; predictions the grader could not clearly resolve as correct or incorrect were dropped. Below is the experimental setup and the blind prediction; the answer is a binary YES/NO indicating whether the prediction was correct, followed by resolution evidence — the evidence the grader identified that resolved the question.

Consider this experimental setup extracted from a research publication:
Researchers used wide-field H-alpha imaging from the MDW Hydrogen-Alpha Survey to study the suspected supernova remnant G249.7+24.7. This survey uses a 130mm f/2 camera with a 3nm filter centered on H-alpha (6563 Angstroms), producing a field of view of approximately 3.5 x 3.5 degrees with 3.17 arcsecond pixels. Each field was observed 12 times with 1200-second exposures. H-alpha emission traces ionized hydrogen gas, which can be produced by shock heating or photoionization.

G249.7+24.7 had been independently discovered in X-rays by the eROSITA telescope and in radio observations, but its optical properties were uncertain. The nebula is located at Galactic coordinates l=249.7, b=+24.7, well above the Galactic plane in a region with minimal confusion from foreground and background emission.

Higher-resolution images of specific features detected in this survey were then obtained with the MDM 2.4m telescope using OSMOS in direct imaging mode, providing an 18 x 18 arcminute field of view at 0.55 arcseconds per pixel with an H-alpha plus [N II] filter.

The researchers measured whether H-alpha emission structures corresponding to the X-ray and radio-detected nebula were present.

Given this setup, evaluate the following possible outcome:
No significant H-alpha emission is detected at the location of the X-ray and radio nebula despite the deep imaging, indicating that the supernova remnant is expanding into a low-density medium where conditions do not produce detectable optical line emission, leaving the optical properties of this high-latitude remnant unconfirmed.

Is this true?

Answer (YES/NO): NO